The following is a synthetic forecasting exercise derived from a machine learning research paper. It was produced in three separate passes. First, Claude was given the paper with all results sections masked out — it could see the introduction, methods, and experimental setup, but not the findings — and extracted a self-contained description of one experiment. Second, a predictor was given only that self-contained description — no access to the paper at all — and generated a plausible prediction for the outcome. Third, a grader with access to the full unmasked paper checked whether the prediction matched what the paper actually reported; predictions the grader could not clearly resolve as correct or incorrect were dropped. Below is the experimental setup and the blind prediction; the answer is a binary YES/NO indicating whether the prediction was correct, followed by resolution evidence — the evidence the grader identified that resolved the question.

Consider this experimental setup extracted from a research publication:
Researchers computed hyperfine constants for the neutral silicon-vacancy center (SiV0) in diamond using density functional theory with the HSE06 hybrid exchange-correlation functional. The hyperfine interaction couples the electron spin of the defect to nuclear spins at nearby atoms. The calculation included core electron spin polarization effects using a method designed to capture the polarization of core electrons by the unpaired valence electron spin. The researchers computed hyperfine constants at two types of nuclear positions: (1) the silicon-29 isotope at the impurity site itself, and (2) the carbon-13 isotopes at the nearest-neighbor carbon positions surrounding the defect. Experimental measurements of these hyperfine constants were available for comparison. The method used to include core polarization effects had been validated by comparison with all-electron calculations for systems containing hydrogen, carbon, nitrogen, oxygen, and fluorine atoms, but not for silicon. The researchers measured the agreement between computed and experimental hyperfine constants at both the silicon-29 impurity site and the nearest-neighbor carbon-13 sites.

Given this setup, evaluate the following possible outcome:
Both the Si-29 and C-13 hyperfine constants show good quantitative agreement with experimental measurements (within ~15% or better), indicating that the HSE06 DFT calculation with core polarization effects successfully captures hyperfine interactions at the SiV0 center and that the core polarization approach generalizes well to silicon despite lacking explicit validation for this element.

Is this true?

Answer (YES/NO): NO